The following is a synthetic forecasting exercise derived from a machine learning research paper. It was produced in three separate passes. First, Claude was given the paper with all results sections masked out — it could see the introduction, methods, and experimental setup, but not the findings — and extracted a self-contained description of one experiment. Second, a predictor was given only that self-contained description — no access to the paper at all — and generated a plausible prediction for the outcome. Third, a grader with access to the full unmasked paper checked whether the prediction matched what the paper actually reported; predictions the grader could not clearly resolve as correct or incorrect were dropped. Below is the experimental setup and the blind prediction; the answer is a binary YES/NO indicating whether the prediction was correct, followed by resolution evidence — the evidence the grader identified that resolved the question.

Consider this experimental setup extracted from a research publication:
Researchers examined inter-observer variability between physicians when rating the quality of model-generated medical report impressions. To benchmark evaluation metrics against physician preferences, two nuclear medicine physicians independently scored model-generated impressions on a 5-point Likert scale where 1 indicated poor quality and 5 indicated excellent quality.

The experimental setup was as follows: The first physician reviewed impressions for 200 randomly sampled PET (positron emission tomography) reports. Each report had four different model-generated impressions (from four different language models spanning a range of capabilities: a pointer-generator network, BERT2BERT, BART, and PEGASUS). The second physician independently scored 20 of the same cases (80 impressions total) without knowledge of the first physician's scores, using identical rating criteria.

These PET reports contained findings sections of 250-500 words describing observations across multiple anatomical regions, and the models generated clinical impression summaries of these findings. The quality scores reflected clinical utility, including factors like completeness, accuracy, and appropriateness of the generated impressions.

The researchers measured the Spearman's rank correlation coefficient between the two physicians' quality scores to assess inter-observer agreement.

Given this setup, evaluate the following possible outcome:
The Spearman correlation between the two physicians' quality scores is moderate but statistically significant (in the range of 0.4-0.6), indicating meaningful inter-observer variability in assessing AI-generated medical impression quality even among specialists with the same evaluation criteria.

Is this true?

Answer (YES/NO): NO